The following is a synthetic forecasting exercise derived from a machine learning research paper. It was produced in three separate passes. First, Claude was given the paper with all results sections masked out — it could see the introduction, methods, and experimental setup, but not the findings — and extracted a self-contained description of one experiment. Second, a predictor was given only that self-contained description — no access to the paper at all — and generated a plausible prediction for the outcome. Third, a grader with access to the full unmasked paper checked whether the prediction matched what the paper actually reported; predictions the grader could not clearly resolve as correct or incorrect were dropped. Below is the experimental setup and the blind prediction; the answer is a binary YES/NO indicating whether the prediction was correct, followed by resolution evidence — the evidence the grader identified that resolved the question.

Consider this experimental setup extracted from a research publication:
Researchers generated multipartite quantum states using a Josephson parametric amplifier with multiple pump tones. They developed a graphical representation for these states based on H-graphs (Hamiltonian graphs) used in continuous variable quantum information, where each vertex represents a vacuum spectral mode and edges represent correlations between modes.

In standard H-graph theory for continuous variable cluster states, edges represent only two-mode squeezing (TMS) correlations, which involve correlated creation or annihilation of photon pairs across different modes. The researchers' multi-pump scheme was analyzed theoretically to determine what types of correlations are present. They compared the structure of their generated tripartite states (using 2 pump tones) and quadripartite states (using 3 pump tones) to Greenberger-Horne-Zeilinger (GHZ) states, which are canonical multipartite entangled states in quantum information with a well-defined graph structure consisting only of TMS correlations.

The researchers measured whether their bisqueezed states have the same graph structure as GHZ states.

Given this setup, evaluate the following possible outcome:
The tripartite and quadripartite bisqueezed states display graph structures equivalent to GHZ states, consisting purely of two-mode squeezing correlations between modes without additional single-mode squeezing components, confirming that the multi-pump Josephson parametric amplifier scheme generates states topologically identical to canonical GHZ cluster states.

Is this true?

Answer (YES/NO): NO